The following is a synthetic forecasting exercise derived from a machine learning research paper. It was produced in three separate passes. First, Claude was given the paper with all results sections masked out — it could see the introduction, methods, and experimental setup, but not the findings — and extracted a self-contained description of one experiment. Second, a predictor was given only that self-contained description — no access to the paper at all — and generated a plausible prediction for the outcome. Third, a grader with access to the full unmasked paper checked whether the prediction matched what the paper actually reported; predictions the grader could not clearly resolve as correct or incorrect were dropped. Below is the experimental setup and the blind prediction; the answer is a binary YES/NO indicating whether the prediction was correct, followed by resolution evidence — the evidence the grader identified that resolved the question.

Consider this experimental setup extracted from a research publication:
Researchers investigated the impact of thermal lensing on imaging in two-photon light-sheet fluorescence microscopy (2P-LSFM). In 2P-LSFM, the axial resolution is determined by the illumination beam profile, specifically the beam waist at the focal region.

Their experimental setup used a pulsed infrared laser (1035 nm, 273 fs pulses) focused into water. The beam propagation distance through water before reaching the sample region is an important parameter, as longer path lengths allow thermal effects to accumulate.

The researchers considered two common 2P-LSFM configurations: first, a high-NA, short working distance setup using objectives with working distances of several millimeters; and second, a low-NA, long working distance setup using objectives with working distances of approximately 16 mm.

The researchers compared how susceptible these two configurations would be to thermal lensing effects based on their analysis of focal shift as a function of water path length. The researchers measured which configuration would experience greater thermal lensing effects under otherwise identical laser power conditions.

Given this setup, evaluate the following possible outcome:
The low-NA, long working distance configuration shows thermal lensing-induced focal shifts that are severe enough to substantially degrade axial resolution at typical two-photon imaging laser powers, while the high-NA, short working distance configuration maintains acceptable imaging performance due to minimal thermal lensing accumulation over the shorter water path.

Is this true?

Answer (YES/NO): YES